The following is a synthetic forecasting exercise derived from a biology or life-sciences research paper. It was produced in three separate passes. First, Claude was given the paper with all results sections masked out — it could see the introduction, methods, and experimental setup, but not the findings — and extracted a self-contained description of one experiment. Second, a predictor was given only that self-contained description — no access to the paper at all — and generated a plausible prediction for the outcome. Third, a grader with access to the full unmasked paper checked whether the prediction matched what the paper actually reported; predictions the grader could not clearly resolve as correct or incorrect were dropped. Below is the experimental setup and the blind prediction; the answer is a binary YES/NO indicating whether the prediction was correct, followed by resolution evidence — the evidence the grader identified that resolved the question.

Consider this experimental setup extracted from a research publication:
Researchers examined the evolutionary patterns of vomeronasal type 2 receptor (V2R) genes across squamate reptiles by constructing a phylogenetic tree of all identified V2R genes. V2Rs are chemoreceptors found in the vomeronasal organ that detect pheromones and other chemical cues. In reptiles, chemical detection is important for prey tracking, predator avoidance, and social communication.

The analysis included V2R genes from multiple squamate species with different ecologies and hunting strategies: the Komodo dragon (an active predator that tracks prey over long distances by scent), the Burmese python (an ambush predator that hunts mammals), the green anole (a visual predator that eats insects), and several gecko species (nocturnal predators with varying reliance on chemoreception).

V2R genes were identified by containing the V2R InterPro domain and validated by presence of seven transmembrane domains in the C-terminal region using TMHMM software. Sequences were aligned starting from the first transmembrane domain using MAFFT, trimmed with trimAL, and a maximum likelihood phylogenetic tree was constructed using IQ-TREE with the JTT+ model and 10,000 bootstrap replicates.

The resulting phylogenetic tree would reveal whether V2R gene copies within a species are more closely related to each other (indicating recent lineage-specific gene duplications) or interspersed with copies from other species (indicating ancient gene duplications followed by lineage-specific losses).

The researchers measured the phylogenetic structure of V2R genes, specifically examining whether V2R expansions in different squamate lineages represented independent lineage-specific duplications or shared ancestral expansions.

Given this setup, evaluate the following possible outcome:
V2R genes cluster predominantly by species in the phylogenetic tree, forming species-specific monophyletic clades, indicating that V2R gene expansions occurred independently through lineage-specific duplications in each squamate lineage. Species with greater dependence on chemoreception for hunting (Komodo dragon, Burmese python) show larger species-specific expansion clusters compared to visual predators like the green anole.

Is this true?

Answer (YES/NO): NO